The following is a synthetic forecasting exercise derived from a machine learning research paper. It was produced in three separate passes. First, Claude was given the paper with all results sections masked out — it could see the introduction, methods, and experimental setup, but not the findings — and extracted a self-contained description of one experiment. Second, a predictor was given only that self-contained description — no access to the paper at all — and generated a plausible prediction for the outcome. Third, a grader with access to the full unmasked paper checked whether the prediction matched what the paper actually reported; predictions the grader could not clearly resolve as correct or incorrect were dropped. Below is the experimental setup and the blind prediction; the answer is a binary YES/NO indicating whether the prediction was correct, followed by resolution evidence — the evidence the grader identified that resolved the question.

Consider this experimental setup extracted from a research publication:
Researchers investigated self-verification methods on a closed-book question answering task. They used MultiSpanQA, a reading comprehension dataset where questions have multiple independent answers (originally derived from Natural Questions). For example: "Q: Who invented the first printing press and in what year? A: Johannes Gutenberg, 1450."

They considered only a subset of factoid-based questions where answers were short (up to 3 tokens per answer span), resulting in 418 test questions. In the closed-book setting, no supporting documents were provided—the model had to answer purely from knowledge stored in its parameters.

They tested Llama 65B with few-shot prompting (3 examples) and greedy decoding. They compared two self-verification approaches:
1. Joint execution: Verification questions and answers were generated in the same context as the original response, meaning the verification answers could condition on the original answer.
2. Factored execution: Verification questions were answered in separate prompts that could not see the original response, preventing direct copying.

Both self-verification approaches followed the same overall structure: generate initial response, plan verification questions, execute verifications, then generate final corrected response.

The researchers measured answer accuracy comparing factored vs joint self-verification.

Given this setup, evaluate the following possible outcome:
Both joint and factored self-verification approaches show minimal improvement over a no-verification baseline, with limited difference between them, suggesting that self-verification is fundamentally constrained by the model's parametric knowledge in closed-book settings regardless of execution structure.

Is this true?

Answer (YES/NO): NO